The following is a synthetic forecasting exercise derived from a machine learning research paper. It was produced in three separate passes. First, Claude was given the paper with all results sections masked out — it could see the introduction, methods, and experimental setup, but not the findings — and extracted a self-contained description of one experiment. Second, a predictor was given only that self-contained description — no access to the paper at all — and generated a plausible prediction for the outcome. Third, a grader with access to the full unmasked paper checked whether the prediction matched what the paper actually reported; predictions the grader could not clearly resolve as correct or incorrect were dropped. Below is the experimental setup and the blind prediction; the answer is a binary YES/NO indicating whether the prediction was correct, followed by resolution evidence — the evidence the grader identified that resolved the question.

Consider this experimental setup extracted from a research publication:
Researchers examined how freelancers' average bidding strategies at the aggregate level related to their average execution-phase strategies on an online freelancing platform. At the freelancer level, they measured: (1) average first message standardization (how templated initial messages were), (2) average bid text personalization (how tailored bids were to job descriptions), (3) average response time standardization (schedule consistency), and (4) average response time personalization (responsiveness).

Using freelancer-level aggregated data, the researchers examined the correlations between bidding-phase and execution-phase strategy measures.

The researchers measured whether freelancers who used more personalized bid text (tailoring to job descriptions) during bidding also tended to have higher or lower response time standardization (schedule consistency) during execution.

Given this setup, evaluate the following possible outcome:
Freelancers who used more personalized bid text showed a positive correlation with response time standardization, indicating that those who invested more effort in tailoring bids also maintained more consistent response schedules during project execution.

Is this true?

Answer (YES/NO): YES